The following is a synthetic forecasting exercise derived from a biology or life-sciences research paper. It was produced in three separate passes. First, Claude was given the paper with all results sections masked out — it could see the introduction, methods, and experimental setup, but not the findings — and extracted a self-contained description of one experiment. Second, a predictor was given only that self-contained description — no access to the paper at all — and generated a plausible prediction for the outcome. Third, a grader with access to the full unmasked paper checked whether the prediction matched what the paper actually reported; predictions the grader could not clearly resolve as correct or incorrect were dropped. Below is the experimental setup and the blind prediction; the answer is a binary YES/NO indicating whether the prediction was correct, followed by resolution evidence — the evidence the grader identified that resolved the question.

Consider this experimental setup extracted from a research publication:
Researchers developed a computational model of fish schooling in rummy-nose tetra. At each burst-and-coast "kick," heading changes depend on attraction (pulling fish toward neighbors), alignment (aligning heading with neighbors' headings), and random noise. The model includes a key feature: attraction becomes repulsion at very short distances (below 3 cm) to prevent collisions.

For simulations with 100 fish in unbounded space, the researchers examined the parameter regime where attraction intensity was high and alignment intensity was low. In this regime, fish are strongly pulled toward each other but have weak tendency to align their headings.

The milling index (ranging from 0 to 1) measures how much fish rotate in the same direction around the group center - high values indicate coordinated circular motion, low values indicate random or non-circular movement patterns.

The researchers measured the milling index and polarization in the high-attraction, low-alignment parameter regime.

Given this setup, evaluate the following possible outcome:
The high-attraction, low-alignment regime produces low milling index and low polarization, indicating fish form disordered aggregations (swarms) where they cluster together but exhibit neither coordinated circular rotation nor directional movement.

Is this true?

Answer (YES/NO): NO